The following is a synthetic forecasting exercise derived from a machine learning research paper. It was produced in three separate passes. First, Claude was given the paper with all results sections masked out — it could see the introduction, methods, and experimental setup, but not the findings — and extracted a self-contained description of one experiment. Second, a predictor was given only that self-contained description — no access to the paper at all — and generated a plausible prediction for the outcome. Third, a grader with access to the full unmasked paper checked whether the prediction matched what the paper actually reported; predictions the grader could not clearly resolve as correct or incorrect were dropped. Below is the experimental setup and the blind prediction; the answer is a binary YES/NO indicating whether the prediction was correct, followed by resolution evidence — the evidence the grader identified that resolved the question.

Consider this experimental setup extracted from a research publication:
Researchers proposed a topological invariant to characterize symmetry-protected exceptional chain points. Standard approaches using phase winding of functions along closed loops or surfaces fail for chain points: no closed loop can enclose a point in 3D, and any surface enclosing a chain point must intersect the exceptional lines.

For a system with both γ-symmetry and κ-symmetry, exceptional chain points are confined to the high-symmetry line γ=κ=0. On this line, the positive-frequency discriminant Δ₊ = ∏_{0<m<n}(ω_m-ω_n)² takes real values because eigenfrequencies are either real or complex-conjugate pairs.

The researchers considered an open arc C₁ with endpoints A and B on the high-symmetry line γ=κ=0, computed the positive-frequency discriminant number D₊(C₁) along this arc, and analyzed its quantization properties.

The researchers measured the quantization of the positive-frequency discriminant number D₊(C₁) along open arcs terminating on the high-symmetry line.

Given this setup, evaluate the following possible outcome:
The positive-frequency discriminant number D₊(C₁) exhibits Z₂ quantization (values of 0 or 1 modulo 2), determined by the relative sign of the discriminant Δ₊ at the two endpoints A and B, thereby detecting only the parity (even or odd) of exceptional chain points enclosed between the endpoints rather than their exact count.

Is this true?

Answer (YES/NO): NO